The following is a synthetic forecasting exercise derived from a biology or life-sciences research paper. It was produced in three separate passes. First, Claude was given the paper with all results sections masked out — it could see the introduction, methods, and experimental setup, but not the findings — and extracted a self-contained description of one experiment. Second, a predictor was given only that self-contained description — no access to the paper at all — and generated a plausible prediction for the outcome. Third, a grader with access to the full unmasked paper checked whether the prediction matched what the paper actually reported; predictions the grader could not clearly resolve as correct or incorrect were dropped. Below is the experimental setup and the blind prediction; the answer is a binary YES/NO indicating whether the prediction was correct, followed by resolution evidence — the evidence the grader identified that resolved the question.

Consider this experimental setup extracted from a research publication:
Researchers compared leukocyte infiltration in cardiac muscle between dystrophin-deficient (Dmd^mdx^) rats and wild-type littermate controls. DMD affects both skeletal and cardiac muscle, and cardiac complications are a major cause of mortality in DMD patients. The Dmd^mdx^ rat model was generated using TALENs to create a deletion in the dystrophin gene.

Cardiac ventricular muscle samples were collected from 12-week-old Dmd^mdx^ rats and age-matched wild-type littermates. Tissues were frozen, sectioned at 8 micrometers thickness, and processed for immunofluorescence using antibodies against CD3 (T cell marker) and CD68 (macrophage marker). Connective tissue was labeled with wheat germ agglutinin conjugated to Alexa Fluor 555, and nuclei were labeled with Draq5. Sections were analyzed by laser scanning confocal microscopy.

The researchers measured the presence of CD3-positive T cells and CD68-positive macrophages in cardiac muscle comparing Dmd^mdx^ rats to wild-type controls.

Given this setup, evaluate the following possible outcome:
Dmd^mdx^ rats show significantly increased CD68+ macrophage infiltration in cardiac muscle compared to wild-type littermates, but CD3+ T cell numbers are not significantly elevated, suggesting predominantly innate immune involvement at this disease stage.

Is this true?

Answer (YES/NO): YES